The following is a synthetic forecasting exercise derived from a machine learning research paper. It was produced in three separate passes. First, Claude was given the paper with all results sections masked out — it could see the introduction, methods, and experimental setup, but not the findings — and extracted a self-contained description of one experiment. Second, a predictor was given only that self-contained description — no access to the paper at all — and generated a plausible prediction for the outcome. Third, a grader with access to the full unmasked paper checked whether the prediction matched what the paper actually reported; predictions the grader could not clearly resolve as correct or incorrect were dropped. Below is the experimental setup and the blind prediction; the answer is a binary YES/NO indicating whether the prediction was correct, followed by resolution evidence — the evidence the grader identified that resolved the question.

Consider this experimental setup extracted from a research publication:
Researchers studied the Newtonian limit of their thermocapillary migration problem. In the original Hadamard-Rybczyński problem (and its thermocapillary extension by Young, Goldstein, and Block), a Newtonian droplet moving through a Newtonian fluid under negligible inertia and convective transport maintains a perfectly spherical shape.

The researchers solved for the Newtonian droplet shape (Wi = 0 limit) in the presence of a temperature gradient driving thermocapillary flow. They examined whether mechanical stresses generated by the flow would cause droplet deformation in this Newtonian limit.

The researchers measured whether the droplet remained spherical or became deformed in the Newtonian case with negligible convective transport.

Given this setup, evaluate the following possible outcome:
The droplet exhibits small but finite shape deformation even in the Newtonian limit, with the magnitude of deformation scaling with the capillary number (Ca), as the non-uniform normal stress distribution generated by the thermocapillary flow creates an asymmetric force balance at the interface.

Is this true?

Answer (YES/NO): NO